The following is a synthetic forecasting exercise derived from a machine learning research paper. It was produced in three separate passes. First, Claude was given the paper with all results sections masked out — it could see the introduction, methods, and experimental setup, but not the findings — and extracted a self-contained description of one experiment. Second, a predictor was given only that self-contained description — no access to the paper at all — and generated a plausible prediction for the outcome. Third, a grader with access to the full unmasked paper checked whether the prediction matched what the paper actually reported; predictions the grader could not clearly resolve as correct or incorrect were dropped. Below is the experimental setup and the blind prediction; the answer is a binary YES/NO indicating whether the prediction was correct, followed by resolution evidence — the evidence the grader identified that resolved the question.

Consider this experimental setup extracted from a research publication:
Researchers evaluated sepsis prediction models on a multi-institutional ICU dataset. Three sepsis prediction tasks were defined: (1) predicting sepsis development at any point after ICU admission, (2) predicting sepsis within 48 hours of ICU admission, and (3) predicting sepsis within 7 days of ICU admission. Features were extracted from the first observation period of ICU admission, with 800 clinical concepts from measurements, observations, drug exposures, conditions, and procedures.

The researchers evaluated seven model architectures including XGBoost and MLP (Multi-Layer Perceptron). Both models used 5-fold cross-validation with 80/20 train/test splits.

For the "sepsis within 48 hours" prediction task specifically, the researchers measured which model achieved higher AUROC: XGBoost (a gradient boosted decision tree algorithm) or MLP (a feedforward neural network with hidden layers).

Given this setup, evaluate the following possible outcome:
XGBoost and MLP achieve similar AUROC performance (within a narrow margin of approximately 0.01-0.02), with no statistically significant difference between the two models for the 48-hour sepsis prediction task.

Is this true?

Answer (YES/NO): NO